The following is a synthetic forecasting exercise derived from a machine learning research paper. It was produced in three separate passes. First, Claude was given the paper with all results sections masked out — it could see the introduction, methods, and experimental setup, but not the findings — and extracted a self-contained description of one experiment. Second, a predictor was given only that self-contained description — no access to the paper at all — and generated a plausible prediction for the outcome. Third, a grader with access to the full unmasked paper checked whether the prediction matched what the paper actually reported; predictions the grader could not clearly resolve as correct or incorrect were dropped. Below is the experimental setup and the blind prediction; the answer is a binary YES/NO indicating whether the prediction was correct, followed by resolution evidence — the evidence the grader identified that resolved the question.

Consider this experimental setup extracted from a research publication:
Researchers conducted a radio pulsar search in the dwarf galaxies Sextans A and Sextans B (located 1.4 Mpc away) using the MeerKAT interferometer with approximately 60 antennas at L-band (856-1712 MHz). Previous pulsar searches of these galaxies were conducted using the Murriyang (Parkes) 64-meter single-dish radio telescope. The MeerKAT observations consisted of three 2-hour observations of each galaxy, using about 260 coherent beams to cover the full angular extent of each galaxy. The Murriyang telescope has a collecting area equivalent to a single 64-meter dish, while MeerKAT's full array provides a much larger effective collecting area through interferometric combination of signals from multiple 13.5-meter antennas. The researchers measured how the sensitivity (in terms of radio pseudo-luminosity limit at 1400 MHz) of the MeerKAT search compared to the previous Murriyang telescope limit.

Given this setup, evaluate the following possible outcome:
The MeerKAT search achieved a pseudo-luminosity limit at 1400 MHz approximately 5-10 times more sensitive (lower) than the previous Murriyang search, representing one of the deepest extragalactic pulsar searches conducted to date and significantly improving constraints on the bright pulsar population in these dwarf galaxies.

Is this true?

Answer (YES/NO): NO